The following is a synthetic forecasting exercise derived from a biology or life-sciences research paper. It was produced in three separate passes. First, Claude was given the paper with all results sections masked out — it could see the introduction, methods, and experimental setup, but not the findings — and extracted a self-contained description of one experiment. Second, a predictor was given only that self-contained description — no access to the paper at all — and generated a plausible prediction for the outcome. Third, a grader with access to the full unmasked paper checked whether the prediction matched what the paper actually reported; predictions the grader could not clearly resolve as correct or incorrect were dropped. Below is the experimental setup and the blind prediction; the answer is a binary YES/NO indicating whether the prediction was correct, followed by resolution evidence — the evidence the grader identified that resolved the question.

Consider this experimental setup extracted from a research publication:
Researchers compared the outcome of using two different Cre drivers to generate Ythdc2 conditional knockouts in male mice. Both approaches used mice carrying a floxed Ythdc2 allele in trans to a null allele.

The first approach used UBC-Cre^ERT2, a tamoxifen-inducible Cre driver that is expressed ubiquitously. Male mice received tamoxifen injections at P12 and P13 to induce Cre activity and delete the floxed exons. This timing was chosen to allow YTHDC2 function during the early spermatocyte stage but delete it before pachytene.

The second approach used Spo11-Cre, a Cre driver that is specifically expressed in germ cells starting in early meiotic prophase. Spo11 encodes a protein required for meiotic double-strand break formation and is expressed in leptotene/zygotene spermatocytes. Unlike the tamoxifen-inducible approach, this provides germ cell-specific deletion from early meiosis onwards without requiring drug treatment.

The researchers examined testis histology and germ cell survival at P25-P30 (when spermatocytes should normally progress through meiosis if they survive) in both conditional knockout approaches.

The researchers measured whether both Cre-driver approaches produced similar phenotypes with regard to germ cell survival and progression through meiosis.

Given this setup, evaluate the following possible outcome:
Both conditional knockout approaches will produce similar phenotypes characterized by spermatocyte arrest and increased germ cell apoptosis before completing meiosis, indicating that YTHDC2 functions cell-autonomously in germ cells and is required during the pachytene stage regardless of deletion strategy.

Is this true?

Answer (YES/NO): YES